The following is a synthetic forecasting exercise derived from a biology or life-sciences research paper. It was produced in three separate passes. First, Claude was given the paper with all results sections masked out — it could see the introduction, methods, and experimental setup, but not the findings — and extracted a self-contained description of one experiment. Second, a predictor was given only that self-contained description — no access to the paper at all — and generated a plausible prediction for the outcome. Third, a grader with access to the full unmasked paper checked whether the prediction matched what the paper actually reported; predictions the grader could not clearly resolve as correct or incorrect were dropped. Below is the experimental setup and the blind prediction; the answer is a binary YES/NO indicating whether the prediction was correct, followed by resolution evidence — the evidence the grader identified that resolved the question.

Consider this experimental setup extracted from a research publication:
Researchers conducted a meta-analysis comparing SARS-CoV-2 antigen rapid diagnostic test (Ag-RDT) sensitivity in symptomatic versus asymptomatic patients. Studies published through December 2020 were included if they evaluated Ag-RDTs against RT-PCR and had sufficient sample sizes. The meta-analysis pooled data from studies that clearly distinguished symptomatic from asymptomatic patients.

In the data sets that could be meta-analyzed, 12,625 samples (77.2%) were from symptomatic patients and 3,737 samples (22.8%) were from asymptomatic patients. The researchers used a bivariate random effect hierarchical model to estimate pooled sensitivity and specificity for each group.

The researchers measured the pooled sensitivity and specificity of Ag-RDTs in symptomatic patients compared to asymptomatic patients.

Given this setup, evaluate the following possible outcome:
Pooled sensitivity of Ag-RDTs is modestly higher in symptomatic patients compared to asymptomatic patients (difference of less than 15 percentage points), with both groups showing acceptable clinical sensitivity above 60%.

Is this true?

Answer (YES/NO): NO